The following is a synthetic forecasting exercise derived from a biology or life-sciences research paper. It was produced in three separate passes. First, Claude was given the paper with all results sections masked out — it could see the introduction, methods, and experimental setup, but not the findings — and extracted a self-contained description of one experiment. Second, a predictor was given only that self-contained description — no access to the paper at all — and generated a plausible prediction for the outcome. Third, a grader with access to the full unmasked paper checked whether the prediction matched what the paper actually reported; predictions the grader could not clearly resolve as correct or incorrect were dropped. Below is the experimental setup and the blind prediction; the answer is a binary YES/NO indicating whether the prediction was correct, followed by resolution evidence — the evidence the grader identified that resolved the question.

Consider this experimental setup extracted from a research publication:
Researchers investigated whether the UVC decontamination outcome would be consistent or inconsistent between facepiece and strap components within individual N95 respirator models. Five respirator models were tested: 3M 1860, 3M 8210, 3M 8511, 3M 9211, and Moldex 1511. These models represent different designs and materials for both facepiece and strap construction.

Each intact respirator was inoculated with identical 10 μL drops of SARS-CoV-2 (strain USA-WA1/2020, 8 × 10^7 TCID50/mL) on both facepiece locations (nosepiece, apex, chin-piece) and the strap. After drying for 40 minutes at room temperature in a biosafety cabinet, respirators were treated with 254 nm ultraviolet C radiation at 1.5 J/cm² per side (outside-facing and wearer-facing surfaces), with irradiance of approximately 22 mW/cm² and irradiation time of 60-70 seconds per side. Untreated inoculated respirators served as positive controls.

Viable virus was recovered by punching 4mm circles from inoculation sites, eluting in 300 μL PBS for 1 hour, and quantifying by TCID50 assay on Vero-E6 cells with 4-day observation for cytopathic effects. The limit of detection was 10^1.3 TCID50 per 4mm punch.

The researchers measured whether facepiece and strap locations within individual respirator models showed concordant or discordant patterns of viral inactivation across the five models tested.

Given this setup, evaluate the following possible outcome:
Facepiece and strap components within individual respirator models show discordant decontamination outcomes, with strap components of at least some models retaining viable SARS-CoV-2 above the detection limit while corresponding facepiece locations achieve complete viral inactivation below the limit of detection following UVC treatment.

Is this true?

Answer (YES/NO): YES